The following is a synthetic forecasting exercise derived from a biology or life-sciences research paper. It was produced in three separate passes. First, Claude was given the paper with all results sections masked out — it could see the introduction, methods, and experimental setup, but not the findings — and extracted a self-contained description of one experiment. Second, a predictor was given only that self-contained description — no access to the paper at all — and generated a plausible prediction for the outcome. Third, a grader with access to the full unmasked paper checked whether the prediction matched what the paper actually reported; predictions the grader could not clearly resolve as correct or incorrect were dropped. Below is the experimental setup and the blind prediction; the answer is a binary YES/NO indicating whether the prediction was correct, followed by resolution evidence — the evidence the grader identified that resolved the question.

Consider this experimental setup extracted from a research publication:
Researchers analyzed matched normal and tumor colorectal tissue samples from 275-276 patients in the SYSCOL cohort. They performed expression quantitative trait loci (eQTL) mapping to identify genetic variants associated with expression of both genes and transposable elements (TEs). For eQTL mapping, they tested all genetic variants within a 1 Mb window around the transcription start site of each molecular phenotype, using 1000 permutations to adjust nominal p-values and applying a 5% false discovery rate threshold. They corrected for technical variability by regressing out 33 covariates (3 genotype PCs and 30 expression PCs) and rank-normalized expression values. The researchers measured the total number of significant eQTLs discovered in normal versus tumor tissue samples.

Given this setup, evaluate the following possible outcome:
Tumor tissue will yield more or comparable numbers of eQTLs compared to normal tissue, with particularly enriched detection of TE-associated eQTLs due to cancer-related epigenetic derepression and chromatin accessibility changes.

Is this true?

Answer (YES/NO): NO